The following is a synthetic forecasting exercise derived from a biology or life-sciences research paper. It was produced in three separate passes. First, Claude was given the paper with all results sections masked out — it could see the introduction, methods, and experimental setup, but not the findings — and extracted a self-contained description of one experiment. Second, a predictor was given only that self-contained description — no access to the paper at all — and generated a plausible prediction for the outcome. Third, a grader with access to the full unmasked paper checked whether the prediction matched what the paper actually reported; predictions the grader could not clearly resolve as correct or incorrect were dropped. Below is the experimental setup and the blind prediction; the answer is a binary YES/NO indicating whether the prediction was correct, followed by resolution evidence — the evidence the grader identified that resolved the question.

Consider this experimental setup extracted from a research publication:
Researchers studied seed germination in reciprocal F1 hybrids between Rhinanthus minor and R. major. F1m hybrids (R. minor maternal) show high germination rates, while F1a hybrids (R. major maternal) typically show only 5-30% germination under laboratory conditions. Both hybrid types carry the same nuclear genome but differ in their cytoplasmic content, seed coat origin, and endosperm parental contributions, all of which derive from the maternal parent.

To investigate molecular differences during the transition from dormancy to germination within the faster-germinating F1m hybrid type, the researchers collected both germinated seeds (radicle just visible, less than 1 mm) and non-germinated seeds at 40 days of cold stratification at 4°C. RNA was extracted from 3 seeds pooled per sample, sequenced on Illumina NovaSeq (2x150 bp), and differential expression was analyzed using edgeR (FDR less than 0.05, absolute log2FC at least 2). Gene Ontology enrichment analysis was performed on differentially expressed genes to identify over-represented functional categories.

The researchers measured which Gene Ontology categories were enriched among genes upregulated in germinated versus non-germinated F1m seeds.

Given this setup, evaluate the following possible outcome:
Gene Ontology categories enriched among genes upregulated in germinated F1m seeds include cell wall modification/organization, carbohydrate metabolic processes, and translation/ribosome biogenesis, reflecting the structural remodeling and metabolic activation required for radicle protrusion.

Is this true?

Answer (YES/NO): NO